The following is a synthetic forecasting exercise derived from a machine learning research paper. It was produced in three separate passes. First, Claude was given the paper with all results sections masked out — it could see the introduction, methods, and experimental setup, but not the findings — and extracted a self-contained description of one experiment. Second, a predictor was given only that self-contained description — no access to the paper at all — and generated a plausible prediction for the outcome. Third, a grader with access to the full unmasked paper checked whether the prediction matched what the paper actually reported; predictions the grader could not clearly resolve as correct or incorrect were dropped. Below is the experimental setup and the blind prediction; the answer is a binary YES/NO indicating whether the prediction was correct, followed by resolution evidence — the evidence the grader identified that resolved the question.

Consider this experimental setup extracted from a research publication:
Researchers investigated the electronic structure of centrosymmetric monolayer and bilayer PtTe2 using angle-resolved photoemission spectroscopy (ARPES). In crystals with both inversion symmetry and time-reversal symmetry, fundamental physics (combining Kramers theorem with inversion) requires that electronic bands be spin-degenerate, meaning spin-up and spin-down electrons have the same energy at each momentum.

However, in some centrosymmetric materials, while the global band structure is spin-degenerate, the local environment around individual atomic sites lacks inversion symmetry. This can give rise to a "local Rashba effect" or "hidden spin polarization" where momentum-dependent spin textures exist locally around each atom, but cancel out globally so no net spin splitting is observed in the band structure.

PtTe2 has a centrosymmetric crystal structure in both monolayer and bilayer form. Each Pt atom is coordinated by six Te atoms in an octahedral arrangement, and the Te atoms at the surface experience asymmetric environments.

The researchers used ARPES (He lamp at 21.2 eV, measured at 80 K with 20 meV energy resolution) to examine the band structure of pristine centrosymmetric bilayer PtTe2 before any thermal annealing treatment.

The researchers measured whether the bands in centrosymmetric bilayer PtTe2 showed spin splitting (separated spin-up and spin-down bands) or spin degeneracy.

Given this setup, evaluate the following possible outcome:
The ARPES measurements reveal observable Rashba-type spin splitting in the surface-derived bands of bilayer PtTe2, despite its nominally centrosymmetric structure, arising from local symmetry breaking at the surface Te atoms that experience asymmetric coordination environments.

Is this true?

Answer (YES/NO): NO